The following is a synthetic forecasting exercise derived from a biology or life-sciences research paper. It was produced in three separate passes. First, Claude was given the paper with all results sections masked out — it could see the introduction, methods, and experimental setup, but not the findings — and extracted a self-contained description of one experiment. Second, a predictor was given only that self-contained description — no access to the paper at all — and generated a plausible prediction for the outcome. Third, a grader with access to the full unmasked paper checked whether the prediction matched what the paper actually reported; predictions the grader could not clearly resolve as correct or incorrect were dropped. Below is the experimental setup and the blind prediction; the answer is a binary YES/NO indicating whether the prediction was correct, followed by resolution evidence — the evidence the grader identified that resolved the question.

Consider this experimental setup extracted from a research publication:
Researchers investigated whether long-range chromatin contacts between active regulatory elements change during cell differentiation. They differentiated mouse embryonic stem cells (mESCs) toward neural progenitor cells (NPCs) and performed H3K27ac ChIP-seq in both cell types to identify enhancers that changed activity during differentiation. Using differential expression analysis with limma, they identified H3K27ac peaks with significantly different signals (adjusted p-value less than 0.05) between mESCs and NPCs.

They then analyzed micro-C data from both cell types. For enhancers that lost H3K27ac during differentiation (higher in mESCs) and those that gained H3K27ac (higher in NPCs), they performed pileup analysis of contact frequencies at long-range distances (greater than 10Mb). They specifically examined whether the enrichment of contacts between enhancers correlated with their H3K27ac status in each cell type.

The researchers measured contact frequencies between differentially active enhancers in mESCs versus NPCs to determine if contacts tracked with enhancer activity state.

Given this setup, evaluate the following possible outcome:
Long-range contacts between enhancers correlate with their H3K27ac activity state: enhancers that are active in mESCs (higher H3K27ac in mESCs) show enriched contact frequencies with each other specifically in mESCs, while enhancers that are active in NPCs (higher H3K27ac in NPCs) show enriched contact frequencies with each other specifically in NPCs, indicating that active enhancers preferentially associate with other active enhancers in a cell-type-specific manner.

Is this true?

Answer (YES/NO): YES